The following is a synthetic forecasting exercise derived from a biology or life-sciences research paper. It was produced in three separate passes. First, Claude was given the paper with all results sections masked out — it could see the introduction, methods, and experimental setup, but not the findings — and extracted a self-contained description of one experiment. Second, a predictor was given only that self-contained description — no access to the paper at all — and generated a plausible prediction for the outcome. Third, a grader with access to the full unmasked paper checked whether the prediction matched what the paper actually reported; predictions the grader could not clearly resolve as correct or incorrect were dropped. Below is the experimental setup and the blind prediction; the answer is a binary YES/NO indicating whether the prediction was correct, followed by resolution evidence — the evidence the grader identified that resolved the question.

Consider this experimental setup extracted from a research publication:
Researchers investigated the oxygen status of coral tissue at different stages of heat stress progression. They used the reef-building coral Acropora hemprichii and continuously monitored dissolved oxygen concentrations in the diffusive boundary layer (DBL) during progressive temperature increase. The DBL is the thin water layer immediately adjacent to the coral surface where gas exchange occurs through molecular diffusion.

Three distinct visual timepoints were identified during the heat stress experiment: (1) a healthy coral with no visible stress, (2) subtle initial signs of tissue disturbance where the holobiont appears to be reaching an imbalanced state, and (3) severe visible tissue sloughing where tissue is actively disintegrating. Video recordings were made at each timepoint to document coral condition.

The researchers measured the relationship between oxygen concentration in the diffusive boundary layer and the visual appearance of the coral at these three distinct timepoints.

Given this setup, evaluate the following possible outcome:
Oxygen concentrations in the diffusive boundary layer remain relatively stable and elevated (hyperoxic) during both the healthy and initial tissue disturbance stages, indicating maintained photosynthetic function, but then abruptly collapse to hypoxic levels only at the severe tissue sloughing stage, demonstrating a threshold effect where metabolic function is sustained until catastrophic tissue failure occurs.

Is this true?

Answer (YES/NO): NO